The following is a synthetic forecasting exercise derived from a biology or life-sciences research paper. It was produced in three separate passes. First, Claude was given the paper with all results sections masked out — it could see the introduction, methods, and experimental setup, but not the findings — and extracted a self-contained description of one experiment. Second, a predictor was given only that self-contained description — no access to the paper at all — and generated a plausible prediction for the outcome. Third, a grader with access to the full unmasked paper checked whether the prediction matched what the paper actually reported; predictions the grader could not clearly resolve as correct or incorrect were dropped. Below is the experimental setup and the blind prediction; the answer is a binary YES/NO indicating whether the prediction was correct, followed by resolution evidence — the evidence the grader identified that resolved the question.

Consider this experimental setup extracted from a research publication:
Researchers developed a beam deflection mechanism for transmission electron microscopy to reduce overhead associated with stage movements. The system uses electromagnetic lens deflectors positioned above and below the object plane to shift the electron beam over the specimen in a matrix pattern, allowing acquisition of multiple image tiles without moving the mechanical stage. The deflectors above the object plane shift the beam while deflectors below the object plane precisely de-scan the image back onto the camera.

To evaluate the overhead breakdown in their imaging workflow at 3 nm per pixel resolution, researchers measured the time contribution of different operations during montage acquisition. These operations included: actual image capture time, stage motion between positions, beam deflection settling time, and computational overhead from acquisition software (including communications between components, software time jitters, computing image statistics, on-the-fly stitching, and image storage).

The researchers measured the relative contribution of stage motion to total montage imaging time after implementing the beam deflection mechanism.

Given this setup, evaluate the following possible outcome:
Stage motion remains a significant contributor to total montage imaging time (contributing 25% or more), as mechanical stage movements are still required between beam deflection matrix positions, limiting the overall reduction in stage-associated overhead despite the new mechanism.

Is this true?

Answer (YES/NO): NO